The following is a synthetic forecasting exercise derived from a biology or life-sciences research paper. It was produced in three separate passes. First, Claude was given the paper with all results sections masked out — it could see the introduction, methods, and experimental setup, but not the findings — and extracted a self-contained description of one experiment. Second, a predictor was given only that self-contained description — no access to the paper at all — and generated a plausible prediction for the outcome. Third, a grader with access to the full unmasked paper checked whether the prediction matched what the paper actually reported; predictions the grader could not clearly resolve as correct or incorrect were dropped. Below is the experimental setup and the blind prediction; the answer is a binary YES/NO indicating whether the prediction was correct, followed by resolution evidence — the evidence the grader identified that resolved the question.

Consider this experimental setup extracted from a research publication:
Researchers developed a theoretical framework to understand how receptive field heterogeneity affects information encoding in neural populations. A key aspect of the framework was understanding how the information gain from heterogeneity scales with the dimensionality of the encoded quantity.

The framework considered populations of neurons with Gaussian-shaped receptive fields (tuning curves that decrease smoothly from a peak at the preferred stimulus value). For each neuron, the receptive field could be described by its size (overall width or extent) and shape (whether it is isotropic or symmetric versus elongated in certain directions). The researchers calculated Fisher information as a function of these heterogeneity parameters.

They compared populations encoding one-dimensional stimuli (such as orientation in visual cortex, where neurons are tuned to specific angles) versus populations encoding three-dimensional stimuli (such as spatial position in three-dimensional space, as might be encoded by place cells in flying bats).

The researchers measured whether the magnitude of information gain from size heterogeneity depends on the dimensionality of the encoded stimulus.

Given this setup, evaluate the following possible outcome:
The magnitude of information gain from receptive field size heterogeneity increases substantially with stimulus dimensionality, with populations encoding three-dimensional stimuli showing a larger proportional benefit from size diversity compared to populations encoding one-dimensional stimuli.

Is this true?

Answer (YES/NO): NO